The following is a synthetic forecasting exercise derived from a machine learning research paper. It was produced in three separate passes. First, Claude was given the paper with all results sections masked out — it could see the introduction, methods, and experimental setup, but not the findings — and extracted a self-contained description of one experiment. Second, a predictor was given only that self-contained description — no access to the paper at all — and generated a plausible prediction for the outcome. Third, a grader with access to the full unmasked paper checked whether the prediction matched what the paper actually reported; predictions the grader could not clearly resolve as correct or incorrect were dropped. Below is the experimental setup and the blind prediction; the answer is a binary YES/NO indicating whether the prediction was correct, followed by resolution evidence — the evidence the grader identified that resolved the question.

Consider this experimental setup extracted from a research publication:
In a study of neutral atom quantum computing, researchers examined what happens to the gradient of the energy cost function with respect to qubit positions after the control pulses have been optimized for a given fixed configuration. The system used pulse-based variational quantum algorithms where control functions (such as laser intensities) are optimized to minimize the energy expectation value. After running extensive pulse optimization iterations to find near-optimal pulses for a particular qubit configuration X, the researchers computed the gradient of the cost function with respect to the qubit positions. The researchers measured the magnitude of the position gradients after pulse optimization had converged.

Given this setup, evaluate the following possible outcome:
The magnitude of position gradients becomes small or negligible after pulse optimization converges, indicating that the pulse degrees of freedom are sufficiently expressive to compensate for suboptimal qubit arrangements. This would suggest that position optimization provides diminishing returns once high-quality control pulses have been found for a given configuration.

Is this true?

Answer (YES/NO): NO